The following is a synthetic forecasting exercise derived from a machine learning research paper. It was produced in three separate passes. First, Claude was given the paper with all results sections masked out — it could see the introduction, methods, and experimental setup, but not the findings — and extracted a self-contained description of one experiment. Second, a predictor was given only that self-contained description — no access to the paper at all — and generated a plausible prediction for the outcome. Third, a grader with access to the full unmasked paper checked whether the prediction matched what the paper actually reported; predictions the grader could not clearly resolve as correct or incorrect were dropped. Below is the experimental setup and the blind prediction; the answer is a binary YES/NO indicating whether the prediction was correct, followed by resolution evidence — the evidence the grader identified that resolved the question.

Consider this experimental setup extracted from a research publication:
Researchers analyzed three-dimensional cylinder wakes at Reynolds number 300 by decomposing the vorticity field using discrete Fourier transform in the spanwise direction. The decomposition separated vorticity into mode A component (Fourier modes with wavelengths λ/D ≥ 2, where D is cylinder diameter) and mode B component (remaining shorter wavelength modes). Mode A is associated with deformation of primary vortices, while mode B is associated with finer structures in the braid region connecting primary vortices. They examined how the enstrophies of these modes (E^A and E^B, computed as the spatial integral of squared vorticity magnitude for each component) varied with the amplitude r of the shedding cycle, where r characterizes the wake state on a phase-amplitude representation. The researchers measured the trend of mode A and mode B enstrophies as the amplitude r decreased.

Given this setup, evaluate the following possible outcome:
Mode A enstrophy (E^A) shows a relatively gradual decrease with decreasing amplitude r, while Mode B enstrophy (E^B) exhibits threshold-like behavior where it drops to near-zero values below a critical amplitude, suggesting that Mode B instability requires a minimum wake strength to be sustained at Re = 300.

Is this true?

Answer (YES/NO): NO